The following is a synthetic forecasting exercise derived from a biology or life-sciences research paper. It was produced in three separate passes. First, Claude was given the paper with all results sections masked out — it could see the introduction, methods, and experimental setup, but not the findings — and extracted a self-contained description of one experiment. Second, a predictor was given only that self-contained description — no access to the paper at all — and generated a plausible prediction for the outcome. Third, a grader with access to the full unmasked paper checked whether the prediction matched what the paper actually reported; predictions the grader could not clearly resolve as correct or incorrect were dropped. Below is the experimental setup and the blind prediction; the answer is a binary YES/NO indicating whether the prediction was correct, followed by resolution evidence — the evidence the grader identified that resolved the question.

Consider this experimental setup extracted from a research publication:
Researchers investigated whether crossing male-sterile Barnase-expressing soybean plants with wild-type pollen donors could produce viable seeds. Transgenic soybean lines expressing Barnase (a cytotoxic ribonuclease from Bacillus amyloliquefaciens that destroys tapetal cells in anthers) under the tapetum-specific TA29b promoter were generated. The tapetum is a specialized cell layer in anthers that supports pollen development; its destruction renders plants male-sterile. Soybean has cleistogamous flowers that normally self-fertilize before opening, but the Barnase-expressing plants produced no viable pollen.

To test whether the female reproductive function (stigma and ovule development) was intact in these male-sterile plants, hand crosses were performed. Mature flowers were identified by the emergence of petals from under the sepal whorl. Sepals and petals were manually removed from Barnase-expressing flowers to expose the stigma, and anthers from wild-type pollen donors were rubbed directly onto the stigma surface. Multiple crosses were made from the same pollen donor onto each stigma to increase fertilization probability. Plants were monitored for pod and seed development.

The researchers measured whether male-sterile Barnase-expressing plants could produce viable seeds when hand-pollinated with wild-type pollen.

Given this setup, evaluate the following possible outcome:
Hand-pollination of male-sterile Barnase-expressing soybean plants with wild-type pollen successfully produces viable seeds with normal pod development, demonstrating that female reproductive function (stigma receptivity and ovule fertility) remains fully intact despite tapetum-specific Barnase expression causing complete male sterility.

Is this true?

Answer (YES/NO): YES